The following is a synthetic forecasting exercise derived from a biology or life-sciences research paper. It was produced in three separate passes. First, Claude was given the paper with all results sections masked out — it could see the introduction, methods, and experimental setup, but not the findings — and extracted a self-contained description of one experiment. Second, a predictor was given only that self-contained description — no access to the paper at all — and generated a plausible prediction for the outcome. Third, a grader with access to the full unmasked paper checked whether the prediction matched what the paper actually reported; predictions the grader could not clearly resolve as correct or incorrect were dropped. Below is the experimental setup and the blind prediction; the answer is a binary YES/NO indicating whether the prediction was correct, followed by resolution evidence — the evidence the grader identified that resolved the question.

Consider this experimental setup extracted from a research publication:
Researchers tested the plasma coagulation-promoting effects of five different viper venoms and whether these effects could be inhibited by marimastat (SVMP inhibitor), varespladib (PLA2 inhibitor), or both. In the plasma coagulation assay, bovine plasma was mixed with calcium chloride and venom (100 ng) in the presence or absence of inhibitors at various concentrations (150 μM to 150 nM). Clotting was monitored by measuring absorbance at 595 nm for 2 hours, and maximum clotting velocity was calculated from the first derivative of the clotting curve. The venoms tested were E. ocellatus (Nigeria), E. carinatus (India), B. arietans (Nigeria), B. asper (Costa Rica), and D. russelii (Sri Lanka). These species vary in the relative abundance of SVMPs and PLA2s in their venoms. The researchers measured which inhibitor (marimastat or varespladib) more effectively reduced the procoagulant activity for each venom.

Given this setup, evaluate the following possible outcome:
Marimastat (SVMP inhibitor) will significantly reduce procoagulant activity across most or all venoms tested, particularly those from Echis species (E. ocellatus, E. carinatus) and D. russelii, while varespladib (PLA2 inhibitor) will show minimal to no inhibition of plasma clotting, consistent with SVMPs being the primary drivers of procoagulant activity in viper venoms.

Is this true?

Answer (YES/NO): YES